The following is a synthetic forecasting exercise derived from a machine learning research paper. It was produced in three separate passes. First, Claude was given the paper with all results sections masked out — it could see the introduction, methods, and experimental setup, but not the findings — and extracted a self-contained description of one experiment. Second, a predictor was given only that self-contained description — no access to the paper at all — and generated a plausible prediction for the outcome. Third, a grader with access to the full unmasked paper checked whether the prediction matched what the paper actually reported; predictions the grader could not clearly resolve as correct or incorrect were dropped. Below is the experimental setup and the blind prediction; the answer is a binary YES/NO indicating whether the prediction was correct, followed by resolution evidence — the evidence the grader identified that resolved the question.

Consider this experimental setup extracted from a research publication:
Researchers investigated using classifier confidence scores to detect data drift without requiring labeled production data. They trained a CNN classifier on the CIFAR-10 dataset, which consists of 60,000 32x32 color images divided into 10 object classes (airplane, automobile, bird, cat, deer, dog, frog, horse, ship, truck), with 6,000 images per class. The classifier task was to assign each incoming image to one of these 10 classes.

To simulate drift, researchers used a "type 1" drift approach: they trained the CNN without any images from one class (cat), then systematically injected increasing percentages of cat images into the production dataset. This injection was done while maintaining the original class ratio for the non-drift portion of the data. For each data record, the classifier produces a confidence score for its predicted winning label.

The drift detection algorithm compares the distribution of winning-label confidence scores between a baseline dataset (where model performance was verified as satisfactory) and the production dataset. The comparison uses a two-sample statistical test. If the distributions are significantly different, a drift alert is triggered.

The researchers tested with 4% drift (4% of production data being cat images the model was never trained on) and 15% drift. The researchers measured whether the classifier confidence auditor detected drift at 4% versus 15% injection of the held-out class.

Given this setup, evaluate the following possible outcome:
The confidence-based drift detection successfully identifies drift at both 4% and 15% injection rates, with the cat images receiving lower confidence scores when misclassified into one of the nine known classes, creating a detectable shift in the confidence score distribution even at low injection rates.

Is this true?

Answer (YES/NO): NO